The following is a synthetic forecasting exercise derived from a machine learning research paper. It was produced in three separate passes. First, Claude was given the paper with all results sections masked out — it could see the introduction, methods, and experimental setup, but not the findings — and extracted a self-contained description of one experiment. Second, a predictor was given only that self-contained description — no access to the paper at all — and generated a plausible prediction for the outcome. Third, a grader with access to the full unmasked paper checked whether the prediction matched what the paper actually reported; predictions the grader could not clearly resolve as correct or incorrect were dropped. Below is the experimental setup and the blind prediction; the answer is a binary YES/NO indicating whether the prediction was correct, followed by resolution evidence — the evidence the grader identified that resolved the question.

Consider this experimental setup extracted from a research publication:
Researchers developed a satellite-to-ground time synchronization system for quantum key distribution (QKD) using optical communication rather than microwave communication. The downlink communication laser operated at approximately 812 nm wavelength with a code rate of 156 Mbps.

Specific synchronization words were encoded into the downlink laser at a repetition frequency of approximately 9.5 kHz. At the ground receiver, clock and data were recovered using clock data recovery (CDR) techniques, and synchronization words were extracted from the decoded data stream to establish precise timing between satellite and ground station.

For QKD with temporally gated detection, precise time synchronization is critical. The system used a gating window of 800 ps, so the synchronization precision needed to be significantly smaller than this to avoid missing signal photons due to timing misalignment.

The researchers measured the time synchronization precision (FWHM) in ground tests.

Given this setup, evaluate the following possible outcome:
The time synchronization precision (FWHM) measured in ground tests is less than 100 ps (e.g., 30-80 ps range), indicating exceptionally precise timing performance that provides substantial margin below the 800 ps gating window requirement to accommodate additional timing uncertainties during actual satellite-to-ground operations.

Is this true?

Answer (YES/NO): NO